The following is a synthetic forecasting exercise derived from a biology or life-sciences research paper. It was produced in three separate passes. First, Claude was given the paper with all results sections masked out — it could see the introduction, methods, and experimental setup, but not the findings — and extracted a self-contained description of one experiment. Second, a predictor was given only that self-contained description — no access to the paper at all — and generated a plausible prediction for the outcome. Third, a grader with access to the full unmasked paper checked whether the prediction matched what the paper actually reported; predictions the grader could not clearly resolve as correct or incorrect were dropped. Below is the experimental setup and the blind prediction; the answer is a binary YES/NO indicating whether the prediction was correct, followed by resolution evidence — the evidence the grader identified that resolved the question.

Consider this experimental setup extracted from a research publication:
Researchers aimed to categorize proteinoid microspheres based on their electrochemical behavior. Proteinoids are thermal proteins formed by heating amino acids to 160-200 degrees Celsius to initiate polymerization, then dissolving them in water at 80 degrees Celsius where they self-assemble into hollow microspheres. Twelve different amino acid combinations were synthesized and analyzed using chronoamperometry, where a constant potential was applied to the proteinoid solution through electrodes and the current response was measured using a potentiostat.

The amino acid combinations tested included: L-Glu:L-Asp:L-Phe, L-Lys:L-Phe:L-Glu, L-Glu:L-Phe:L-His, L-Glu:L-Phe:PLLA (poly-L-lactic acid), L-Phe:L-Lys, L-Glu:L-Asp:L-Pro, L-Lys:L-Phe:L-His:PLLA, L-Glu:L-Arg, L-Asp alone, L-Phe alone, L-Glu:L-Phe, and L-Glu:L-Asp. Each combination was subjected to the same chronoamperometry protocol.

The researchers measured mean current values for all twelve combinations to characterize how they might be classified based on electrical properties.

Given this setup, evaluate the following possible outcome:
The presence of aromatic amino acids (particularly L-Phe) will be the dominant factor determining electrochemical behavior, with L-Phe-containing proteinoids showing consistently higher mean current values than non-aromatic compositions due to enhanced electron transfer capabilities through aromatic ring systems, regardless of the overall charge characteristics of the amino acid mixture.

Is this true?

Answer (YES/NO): NO